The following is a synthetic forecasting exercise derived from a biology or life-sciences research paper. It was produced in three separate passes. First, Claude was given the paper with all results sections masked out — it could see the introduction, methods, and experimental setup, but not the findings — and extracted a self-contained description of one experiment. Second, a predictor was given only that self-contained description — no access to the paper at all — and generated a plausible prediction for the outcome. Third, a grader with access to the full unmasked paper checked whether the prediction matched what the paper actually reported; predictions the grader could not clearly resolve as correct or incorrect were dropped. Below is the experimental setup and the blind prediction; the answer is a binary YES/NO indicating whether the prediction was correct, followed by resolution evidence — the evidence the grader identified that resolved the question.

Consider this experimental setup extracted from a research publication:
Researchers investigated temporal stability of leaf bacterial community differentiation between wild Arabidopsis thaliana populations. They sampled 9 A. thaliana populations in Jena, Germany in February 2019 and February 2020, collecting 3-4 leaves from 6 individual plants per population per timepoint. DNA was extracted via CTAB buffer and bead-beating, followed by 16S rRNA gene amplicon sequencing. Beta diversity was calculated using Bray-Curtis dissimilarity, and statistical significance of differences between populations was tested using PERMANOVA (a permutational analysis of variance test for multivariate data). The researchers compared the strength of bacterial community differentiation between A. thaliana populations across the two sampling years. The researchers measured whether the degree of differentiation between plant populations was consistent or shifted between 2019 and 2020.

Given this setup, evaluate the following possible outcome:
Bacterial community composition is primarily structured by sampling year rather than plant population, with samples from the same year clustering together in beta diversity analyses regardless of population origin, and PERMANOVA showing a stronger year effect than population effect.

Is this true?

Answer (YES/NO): NO